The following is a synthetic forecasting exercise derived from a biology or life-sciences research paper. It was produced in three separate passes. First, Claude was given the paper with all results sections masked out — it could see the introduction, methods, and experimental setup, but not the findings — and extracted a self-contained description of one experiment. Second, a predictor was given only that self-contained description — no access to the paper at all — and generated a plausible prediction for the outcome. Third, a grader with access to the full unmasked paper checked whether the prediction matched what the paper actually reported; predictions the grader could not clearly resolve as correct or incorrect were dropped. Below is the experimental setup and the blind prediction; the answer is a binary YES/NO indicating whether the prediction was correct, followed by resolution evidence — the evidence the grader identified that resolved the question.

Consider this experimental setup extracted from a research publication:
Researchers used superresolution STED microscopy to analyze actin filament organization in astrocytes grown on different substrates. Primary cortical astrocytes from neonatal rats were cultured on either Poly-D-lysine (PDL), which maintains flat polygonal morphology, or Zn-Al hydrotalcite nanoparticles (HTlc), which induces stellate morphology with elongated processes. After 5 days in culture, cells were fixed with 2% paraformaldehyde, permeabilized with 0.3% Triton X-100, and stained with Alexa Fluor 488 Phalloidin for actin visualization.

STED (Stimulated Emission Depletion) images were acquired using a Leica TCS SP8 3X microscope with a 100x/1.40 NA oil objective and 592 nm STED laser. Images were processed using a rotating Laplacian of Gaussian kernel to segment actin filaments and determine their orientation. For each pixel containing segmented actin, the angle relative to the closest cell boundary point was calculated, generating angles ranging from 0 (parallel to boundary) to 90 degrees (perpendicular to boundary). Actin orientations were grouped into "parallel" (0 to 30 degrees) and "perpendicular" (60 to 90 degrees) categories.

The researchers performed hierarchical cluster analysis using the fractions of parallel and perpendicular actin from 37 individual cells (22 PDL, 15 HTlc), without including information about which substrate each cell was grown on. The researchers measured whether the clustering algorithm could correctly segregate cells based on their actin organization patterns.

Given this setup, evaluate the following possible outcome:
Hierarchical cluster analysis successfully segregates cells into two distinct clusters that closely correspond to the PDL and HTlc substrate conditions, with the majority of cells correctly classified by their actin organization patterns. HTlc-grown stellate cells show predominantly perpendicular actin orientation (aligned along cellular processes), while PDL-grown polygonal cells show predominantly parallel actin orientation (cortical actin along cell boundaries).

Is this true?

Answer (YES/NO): YES